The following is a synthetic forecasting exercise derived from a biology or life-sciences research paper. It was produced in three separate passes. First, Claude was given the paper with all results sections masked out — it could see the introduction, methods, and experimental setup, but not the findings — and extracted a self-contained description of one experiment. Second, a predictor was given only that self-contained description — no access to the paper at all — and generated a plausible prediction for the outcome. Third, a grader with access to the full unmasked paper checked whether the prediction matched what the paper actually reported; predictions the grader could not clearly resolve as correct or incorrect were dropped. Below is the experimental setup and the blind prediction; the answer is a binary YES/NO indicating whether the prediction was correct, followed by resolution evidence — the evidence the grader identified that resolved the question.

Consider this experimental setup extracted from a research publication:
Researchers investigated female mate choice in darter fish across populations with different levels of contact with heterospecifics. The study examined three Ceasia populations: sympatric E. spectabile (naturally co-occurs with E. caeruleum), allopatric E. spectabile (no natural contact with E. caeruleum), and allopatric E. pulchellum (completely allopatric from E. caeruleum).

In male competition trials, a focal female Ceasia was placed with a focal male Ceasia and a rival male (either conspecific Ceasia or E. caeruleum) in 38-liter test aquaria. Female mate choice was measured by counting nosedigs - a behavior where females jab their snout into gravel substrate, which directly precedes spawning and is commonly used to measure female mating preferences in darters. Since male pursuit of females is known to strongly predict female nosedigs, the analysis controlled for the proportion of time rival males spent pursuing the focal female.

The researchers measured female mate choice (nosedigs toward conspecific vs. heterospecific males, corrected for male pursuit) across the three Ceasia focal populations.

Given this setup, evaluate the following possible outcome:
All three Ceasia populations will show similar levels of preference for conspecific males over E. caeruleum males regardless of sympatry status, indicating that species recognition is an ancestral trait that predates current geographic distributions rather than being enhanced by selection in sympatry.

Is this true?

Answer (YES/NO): NO